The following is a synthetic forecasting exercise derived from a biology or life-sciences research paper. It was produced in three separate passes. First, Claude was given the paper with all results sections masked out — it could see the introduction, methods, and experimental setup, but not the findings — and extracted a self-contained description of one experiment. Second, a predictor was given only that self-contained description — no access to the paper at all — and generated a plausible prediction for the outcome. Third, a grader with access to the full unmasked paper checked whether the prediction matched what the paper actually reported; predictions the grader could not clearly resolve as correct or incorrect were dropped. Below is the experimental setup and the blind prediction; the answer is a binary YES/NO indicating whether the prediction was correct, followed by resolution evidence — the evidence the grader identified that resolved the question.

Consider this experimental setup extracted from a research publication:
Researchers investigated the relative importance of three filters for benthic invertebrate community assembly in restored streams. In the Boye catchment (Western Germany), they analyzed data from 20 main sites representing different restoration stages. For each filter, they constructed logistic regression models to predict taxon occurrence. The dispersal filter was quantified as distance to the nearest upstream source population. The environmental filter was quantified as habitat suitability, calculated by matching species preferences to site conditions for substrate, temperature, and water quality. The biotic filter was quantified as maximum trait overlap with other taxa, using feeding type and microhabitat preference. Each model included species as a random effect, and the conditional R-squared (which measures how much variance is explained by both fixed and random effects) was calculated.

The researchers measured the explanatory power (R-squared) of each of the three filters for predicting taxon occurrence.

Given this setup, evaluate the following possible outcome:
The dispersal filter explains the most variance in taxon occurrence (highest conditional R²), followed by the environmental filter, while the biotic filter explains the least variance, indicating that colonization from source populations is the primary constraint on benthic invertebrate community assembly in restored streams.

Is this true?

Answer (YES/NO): NO